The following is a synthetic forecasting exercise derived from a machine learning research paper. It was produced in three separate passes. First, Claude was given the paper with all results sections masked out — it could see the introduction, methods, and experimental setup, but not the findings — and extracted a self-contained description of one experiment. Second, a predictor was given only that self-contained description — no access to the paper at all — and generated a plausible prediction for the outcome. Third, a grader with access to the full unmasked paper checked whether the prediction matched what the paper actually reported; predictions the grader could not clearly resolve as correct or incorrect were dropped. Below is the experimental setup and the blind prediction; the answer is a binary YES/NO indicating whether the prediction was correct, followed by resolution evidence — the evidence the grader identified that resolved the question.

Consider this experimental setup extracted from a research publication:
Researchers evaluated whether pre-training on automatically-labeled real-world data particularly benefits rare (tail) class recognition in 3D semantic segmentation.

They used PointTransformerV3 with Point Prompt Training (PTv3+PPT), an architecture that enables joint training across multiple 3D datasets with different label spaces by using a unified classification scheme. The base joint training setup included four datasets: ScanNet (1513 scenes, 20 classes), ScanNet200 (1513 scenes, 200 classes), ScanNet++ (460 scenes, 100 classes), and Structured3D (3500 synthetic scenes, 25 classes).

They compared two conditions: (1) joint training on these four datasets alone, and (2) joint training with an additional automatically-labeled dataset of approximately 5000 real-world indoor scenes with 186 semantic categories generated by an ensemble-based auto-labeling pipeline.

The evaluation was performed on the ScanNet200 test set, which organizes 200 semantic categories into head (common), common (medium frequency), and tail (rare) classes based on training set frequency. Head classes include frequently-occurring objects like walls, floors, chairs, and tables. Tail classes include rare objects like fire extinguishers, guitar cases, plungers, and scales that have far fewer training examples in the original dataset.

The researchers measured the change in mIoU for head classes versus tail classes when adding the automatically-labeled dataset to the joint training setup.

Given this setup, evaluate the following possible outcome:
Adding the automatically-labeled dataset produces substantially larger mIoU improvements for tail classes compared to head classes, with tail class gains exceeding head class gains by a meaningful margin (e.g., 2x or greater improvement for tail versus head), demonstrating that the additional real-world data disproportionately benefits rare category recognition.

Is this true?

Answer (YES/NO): YES